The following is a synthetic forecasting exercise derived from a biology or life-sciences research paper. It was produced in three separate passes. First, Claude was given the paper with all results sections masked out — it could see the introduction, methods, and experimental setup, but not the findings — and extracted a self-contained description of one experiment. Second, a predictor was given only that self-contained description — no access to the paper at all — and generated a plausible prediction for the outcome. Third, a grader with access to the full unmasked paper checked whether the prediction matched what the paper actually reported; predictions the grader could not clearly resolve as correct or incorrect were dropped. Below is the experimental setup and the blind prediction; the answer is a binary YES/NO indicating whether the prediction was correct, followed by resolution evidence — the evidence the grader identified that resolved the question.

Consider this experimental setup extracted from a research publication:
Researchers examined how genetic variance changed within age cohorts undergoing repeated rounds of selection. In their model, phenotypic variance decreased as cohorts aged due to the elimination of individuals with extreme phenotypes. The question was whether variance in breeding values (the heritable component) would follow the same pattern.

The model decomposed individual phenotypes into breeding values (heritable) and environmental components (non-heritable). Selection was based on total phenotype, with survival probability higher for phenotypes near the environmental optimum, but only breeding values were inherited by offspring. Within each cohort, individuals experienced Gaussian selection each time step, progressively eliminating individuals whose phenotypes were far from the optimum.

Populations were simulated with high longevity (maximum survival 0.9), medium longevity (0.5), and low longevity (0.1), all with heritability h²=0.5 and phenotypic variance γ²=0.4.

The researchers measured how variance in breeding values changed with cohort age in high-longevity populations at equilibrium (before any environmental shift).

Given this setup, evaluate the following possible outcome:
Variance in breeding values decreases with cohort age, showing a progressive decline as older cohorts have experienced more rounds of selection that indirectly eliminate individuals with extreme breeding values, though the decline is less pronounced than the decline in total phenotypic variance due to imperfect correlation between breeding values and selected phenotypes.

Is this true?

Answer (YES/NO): NO